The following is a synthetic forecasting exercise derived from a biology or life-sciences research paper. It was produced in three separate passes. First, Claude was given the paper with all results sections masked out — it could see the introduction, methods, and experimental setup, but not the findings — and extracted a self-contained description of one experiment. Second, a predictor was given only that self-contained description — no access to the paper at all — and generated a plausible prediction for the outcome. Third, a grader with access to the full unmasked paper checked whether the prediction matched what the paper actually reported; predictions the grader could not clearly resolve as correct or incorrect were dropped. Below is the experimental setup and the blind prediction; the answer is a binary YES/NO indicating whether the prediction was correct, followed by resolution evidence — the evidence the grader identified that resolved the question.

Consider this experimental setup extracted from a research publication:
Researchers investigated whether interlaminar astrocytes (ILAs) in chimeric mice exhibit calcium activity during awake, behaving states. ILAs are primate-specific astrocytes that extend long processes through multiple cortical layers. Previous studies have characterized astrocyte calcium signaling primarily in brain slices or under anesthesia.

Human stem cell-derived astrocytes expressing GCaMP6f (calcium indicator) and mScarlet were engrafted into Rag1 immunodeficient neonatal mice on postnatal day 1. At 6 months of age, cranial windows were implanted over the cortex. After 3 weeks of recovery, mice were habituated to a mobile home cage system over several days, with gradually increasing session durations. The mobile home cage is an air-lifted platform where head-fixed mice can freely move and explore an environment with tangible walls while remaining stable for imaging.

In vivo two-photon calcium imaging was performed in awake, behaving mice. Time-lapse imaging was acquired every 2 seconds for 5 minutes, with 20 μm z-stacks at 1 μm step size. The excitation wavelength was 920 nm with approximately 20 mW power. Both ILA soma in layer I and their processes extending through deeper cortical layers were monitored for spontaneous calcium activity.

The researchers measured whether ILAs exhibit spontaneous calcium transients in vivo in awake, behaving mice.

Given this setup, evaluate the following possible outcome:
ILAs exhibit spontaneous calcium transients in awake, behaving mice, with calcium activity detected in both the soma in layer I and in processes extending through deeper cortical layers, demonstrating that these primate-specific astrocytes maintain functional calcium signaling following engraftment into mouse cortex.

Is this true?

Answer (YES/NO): NO